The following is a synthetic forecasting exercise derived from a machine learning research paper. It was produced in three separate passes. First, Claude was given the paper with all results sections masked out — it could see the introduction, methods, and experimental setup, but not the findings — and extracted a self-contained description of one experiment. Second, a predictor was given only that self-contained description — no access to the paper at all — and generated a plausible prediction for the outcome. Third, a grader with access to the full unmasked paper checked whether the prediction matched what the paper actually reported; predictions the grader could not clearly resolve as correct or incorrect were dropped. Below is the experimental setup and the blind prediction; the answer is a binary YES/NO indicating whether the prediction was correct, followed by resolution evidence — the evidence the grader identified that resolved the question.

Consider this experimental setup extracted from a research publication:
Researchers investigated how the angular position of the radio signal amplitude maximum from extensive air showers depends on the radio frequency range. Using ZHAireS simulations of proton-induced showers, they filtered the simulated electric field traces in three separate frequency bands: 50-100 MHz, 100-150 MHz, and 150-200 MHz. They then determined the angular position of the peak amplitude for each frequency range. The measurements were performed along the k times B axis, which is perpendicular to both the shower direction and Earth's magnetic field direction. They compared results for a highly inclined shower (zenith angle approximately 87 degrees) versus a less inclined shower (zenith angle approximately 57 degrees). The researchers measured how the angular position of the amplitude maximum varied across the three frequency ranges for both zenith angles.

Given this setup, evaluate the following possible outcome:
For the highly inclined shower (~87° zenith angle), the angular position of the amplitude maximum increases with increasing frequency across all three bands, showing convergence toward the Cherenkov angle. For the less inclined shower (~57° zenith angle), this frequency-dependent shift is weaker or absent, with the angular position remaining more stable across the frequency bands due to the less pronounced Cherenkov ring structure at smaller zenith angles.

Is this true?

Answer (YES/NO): NO